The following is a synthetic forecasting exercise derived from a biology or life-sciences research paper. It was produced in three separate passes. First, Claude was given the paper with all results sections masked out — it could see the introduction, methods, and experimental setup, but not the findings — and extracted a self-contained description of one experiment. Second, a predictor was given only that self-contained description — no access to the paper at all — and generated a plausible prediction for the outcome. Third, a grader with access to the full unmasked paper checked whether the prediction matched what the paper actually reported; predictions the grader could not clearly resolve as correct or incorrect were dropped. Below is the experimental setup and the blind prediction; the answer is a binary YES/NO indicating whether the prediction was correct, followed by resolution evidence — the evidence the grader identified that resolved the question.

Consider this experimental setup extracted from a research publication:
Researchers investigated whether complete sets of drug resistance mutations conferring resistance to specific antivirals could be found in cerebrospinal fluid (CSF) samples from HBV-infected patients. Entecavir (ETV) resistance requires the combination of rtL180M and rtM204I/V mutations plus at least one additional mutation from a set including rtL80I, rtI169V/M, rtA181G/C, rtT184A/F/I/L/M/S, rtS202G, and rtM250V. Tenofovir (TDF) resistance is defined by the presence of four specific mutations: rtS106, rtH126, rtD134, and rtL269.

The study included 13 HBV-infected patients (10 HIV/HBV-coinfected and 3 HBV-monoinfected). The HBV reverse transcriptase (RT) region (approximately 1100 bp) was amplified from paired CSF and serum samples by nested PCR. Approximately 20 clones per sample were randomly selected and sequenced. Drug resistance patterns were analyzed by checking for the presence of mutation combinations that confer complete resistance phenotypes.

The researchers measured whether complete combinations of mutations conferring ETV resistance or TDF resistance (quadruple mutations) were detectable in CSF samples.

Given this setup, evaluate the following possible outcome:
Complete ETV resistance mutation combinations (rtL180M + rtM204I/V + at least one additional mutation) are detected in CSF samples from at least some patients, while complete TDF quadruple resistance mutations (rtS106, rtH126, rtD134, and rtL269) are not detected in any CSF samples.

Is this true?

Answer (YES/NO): NO